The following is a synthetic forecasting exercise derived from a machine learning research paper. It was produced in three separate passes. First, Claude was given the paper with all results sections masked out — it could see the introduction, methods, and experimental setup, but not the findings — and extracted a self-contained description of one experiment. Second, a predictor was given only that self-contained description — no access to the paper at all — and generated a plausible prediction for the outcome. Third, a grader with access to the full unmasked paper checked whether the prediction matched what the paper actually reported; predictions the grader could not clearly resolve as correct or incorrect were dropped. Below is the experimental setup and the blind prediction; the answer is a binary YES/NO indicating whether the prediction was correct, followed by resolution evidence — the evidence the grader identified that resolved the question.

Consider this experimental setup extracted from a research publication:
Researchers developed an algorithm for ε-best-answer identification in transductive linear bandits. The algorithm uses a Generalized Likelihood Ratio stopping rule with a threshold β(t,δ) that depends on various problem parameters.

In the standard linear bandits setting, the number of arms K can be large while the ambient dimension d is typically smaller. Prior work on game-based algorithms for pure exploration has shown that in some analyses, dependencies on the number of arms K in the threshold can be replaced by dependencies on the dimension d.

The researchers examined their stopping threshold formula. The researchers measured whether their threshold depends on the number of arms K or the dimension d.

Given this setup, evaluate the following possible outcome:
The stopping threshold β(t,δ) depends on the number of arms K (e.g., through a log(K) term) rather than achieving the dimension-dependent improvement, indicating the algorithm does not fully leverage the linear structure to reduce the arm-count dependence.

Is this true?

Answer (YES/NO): YES